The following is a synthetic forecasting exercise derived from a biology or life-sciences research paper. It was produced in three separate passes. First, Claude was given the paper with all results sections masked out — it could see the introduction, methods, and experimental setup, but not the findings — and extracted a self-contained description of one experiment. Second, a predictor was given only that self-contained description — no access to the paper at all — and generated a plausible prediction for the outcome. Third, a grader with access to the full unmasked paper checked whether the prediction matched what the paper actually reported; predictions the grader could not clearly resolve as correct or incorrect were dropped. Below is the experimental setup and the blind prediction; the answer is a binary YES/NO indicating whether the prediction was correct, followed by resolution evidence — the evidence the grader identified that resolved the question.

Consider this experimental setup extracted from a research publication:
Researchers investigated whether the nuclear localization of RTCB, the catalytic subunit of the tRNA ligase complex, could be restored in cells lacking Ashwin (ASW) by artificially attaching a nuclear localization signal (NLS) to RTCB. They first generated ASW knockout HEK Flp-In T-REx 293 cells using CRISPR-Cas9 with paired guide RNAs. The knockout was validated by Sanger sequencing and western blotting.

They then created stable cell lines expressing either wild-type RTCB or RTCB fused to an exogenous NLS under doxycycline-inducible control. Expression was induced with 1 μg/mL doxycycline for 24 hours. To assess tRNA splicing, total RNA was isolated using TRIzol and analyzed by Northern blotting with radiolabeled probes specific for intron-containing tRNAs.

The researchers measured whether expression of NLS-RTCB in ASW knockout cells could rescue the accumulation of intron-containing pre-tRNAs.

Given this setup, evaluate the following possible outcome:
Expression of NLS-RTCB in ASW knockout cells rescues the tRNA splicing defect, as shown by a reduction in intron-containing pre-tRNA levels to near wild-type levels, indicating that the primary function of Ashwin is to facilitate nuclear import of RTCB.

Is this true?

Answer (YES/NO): YES